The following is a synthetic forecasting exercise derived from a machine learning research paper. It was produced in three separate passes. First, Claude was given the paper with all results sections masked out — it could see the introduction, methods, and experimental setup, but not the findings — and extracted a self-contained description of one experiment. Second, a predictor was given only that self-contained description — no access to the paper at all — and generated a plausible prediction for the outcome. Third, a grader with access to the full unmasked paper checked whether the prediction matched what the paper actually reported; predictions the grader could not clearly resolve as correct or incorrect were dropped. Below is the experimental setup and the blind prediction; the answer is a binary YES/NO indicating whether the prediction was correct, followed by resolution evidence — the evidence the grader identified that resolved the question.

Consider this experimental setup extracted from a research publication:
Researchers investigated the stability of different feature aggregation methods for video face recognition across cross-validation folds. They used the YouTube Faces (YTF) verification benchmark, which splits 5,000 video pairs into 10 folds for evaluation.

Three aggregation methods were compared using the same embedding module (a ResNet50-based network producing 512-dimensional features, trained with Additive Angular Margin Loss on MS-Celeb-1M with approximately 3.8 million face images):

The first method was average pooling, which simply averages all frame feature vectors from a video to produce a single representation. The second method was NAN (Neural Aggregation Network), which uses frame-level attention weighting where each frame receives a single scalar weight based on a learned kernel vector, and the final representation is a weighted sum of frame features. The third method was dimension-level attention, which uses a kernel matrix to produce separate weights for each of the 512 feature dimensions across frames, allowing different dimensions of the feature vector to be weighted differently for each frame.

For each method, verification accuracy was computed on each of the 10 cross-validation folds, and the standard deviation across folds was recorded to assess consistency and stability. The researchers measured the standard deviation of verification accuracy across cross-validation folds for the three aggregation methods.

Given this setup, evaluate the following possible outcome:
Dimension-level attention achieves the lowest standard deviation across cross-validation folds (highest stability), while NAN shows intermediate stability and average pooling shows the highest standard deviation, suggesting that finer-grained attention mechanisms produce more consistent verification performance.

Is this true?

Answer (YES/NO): NO